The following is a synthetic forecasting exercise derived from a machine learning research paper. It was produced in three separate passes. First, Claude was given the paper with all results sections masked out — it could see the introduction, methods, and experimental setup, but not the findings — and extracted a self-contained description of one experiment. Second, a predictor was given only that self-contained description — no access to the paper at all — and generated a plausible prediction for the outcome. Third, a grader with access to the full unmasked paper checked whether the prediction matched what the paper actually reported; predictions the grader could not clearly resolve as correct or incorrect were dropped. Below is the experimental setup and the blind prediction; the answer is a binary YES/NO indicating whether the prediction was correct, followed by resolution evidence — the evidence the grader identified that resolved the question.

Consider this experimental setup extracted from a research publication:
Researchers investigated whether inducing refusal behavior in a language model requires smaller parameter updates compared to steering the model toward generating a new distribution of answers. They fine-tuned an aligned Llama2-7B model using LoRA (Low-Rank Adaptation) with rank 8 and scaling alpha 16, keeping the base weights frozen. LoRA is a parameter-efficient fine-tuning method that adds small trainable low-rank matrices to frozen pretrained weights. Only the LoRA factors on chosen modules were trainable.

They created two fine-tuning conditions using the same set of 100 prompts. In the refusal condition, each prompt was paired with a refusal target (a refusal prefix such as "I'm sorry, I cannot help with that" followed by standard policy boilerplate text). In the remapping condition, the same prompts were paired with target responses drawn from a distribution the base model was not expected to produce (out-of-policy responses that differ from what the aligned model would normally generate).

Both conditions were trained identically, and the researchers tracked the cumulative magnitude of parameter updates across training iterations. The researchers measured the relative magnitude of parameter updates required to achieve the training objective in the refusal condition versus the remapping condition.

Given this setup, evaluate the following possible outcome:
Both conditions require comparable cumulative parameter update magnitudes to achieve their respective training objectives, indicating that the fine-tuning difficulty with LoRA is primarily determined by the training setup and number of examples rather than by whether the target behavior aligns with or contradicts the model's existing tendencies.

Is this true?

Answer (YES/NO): NO